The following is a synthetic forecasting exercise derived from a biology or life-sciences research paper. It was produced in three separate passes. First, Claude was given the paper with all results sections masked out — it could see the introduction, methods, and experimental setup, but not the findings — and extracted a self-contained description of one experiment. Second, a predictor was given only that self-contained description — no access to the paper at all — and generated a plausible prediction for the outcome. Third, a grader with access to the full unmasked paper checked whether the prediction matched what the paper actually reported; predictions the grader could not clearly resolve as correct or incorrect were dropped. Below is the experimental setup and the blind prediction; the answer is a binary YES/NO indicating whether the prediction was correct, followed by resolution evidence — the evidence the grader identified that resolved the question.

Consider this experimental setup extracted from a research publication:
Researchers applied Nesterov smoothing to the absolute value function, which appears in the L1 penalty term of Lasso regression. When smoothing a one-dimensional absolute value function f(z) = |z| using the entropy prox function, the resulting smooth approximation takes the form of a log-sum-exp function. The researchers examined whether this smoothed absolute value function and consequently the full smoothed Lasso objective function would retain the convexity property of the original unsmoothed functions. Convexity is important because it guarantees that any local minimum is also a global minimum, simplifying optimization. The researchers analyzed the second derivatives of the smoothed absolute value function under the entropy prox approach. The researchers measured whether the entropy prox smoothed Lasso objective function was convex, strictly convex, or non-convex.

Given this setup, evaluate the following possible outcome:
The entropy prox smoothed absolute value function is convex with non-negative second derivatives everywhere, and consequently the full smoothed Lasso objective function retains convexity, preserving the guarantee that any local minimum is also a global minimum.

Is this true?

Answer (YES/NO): YES